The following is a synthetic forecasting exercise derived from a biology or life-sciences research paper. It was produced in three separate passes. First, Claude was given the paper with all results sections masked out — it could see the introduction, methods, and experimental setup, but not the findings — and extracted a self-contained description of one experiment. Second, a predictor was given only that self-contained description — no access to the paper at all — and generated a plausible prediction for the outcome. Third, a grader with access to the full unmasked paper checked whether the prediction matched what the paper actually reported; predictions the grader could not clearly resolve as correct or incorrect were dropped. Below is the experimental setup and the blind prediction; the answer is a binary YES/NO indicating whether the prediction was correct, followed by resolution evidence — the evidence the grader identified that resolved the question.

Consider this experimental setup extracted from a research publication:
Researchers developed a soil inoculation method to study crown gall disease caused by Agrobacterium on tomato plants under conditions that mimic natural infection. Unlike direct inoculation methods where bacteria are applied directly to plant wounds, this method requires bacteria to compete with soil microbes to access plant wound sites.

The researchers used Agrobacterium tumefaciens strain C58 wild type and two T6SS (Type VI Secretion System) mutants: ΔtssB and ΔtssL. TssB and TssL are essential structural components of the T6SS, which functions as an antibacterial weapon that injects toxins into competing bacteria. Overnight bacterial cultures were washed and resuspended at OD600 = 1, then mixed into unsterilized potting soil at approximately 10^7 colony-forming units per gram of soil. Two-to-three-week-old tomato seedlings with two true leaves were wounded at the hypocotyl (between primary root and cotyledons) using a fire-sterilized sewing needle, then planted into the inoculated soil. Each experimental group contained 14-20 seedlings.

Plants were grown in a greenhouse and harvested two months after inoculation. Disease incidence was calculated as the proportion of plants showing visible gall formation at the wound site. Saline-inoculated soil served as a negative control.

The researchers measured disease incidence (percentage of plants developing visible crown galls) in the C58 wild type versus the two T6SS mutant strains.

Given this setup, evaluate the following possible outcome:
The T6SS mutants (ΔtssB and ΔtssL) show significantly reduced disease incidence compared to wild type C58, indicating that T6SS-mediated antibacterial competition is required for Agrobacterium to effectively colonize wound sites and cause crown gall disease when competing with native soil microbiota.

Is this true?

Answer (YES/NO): YES